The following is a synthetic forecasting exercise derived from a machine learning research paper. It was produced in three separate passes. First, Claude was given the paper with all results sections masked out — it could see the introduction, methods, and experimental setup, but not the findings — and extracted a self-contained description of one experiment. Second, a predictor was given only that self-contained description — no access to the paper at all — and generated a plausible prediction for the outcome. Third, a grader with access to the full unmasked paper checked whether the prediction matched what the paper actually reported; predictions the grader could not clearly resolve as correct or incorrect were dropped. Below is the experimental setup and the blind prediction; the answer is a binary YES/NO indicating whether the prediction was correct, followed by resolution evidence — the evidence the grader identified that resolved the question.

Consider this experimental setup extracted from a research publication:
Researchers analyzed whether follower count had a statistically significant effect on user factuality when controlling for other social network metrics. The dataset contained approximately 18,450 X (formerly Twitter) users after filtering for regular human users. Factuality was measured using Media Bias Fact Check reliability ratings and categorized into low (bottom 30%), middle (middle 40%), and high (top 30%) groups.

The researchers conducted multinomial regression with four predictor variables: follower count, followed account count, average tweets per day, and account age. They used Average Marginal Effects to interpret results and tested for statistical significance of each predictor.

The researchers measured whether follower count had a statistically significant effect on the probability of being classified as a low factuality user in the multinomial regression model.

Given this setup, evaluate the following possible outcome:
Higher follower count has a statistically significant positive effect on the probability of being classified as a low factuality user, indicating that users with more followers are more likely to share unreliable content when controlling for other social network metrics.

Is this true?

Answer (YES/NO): YES